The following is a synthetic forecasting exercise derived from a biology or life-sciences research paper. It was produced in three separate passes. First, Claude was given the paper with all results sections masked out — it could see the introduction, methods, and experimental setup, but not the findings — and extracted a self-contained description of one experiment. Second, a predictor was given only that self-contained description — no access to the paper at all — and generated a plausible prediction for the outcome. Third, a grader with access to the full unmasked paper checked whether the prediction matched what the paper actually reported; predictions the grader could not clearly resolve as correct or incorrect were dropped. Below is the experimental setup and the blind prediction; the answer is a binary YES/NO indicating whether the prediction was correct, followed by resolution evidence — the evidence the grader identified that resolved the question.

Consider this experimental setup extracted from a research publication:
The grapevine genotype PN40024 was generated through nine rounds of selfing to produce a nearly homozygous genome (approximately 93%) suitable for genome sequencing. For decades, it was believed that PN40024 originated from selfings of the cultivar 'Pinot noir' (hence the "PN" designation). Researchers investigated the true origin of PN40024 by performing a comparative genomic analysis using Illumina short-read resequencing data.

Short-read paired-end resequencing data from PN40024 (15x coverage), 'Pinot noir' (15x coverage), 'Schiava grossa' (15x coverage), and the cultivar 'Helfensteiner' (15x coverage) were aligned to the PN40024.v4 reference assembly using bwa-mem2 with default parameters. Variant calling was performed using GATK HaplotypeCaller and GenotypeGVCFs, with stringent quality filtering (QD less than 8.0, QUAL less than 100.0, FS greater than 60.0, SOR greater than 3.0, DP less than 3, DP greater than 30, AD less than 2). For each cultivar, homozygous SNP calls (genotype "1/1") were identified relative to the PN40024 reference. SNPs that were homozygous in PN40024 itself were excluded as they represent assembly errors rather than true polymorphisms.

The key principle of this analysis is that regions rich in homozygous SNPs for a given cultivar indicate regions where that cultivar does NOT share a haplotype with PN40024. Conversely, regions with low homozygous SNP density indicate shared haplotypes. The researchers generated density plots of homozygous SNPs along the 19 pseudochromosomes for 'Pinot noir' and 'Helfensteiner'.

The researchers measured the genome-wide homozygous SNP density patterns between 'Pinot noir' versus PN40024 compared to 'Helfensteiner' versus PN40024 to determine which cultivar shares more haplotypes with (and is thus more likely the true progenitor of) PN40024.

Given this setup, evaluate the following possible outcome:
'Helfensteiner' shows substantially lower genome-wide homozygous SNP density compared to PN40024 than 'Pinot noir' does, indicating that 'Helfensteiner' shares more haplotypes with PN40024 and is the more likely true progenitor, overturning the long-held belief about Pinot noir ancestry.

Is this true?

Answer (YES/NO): YES